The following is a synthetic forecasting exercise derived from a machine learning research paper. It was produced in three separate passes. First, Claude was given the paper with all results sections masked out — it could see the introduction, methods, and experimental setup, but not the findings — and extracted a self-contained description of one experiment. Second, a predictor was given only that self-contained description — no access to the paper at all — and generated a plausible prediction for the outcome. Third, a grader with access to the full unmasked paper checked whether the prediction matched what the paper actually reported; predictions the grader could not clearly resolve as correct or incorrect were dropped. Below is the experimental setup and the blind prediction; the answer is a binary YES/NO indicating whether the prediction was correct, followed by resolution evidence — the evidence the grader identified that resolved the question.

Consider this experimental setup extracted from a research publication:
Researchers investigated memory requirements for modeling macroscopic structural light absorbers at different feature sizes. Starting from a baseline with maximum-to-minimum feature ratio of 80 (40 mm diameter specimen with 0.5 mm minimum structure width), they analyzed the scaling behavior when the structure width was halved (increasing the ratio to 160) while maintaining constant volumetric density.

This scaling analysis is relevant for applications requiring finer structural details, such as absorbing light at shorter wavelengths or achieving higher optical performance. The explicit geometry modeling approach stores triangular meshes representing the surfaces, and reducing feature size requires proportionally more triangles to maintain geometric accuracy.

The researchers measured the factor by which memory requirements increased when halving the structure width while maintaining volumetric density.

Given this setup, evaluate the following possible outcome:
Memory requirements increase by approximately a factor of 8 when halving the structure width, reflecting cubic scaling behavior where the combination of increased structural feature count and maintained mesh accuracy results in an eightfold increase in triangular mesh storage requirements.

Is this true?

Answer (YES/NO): YES